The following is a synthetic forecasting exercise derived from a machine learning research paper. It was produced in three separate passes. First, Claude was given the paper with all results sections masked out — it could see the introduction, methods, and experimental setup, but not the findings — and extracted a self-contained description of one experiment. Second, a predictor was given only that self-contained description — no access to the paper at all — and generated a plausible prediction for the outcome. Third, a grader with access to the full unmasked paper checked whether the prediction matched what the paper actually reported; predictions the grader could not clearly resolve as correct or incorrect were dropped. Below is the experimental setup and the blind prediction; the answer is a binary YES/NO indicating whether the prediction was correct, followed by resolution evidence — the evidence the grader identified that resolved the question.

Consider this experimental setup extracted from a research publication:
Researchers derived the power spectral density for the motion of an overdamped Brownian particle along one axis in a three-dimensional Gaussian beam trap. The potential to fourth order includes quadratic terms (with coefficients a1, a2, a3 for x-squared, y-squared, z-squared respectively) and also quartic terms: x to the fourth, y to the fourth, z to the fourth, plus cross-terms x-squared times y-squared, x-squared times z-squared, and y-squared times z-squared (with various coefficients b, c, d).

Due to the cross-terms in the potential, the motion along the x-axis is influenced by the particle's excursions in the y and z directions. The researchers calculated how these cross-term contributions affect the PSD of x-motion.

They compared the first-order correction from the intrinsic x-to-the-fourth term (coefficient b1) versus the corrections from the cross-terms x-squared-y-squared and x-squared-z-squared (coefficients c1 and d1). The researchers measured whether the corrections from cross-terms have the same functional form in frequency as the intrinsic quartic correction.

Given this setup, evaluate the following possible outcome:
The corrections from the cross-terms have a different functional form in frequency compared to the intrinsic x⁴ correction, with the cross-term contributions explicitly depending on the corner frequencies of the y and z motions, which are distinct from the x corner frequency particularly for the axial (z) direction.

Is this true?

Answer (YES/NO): NO